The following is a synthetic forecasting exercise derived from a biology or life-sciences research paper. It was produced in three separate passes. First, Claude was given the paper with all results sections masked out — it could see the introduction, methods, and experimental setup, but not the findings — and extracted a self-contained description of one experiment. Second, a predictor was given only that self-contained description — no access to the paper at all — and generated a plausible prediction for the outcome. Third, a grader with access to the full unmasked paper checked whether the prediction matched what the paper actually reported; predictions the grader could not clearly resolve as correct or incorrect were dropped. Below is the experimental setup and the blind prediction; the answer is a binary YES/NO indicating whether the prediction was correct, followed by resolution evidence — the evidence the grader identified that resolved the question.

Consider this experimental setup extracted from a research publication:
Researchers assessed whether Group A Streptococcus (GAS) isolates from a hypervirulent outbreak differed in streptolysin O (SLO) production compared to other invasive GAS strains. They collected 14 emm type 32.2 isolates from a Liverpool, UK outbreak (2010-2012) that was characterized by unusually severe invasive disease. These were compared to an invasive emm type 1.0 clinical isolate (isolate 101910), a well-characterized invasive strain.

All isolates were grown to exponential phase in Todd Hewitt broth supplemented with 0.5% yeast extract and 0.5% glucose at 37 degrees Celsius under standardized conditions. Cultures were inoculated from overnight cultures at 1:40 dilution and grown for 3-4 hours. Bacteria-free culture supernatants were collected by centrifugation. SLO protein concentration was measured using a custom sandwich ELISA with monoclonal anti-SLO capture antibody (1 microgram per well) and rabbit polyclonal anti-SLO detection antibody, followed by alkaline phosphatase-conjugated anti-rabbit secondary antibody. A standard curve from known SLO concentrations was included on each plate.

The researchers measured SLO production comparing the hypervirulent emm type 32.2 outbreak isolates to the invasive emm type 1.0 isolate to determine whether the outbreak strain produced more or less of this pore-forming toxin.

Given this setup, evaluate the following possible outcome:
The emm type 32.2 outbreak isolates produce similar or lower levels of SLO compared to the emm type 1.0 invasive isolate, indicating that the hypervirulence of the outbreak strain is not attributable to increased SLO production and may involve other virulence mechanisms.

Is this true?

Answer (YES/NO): NO